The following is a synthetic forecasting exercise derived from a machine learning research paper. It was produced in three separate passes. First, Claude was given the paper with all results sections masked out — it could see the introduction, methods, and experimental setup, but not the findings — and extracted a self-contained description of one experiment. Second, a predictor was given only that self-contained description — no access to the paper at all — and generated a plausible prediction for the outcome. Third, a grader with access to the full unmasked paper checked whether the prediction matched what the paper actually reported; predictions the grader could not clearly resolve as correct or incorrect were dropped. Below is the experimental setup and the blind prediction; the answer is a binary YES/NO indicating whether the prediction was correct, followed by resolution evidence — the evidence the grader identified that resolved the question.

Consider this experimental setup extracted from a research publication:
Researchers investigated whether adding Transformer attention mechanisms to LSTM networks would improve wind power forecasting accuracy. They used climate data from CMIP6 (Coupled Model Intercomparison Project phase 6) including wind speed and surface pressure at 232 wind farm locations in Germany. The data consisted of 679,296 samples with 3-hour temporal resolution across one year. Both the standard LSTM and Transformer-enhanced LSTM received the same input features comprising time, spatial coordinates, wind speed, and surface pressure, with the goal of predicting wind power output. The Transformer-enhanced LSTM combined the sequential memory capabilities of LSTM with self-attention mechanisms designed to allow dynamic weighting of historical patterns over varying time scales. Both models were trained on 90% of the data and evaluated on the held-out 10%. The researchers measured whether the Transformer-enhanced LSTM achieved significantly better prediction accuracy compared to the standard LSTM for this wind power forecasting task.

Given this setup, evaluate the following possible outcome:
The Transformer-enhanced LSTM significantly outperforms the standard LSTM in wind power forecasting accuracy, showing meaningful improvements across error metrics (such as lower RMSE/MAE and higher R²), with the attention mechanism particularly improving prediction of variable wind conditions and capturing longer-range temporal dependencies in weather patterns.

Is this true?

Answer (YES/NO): NO